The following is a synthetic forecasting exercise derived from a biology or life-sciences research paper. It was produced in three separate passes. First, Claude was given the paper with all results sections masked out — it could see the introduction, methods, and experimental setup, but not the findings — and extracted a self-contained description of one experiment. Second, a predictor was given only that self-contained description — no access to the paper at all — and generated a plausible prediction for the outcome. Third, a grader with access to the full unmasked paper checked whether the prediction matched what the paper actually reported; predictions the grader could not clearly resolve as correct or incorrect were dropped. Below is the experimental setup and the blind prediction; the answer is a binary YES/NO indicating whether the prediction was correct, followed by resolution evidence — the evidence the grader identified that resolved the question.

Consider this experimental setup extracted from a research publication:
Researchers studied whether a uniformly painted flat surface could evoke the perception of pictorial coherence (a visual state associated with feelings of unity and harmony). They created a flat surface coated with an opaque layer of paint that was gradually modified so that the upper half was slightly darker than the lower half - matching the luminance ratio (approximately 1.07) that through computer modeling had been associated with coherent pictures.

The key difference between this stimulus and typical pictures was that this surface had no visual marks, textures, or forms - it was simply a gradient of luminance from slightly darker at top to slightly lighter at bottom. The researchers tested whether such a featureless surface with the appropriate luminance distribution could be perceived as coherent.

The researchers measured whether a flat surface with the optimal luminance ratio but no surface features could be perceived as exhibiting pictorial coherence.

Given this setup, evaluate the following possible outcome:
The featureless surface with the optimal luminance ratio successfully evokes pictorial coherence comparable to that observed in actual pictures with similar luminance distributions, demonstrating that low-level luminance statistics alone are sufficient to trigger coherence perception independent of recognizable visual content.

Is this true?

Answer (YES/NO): NO